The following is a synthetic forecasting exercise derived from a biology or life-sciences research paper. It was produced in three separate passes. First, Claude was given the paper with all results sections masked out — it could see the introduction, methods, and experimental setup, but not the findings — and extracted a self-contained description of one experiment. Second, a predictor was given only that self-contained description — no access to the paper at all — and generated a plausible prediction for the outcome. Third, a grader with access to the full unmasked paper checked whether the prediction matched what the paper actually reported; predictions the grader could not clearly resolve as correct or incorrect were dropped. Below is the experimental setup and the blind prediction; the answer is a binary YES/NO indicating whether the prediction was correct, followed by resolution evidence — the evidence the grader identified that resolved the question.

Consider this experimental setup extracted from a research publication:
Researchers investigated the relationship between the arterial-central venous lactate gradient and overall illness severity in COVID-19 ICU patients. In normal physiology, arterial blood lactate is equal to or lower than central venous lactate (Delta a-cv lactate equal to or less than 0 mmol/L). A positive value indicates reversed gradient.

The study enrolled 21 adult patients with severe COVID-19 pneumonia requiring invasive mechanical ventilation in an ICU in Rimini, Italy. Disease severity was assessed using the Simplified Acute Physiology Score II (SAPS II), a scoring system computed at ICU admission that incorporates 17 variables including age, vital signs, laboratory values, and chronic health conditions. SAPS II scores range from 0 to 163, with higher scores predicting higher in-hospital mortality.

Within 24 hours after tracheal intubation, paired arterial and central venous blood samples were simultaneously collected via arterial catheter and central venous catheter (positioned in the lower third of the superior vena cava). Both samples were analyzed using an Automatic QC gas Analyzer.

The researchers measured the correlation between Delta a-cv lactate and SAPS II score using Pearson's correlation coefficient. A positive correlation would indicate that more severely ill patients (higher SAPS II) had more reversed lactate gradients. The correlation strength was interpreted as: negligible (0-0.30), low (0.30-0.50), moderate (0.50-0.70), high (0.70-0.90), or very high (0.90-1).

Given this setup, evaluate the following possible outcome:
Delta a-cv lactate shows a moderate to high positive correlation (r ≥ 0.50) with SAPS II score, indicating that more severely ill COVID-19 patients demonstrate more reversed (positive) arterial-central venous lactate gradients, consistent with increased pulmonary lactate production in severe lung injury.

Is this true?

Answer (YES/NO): NO